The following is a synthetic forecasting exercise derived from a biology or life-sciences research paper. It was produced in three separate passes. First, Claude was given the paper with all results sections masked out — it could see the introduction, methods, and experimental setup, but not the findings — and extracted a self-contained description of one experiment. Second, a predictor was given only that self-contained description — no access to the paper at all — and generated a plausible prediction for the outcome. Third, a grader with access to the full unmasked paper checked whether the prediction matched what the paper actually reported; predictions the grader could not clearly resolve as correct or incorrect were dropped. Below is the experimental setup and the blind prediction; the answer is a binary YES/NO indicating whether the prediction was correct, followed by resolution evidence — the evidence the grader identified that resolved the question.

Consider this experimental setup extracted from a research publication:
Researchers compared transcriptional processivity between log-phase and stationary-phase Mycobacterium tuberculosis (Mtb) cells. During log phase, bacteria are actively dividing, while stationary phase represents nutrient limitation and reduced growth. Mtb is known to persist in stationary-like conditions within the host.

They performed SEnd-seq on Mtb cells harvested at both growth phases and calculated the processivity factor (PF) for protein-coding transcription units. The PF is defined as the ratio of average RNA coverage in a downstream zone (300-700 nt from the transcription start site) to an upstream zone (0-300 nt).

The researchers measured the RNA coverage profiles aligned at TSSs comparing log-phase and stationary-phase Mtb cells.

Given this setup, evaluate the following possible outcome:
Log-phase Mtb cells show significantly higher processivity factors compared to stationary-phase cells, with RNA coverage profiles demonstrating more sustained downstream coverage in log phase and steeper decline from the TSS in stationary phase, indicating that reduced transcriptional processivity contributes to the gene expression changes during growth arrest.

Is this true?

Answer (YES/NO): YES